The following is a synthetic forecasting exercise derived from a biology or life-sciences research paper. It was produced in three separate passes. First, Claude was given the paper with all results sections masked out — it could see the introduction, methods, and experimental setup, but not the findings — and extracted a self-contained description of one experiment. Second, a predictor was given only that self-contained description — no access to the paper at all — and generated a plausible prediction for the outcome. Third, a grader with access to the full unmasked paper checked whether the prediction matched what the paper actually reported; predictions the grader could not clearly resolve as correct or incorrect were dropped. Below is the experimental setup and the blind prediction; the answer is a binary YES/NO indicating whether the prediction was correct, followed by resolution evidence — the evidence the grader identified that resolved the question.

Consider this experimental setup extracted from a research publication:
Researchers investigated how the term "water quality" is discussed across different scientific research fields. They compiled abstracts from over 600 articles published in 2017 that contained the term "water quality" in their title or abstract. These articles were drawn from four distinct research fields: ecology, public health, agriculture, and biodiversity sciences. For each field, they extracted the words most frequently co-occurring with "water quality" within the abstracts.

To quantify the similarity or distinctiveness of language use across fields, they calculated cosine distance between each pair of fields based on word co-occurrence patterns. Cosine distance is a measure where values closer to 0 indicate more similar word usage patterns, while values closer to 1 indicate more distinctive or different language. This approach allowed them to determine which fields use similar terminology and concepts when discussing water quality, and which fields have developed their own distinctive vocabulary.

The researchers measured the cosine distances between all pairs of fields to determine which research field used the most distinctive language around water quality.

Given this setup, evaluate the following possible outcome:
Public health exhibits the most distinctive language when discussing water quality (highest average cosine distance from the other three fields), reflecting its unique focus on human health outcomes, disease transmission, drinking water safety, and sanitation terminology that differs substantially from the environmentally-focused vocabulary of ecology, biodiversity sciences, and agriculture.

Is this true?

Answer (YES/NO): YES